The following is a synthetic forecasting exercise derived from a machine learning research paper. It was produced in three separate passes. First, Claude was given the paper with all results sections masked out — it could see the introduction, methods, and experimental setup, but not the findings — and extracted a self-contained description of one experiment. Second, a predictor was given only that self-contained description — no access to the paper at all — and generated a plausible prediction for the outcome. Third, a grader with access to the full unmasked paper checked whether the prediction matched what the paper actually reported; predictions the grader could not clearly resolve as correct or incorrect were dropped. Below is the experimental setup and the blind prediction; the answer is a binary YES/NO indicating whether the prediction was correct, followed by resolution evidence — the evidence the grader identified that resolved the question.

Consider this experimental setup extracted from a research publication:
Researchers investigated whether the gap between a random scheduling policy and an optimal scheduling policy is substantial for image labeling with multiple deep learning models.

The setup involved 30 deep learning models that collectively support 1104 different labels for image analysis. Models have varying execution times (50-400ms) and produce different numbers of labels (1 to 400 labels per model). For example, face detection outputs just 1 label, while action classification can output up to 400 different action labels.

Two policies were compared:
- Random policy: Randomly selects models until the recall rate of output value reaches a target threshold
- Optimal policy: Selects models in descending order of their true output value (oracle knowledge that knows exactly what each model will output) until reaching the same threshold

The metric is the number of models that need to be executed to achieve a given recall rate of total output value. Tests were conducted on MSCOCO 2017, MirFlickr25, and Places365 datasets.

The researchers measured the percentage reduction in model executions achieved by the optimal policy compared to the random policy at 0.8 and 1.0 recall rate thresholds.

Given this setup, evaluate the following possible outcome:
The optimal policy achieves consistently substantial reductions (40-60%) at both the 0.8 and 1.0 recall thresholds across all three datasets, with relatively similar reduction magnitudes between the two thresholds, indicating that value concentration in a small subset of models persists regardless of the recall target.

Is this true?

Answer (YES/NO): NO